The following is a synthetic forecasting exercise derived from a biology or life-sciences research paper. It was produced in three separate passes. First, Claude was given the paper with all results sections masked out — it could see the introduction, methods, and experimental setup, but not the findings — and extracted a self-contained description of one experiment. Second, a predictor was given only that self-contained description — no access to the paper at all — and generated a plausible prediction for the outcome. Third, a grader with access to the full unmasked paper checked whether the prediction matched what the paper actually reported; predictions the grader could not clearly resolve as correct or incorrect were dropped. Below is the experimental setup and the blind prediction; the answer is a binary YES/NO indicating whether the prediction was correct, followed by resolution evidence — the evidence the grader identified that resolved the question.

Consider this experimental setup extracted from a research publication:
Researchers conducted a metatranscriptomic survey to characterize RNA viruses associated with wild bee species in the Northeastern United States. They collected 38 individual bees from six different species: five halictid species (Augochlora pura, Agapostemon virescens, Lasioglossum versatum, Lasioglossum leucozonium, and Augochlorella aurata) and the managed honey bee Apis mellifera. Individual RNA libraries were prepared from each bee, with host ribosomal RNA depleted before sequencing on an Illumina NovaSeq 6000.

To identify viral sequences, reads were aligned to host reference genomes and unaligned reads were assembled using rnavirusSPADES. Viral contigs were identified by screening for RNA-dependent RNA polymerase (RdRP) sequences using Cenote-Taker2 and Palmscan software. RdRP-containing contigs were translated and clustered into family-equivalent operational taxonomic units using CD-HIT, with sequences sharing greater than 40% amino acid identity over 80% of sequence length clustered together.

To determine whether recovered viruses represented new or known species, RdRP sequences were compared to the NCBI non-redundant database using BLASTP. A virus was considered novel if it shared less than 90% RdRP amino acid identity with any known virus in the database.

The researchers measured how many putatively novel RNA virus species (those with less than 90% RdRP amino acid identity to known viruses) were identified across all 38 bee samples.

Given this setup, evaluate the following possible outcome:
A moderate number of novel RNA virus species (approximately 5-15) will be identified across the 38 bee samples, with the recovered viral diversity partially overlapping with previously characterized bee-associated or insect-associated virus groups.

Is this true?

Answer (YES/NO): NO